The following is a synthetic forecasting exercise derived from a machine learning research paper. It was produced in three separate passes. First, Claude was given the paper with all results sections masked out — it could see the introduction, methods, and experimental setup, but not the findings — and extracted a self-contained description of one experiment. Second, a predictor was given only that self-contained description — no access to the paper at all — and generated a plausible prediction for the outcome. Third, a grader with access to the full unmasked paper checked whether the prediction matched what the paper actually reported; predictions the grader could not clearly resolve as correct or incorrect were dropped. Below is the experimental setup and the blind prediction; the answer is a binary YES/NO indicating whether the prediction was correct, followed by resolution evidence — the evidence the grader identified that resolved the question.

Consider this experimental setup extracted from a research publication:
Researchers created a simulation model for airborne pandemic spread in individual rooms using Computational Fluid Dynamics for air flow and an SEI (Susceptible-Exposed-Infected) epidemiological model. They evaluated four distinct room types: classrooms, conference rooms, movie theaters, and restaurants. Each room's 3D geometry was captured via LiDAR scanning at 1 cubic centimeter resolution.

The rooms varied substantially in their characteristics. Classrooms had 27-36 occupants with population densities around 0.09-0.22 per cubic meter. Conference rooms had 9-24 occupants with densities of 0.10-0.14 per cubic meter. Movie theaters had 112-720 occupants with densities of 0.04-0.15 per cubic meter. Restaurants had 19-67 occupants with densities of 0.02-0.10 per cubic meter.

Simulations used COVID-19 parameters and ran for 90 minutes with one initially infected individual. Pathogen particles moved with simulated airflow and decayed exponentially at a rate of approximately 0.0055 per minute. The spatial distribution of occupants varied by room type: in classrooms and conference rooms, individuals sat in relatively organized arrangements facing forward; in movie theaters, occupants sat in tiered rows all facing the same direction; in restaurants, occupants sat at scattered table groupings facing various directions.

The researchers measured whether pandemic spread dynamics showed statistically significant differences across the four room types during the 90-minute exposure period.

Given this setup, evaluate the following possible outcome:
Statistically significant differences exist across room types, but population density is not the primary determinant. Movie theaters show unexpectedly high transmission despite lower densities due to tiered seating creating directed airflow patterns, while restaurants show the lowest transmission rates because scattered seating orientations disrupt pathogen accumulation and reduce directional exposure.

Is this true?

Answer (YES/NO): NO